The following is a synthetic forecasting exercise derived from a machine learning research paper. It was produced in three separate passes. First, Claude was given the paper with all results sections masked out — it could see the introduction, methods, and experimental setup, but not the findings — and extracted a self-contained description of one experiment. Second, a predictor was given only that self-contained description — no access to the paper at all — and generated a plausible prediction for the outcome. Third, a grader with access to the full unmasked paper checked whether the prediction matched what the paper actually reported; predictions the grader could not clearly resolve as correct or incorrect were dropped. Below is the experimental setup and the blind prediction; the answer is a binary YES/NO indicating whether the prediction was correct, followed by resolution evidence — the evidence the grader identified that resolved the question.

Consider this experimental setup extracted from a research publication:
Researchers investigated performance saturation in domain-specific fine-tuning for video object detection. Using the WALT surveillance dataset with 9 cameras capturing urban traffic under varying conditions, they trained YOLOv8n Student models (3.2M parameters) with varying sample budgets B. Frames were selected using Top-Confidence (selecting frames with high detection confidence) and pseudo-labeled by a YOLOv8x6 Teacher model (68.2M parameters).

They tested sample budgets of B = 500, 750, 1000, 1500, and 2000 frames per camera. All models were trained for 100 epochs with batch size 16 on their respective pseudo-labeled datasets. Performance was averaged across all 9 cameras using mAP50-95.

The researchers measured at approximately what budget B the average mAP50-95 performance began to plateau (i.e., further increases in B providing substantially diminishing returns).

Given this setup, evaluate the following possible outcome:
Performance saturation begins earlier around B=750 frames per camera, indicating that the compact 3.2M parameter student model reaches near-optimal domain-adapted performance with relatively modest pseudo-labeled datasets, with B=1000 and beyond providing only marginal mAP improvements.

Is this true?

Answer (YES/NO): NO